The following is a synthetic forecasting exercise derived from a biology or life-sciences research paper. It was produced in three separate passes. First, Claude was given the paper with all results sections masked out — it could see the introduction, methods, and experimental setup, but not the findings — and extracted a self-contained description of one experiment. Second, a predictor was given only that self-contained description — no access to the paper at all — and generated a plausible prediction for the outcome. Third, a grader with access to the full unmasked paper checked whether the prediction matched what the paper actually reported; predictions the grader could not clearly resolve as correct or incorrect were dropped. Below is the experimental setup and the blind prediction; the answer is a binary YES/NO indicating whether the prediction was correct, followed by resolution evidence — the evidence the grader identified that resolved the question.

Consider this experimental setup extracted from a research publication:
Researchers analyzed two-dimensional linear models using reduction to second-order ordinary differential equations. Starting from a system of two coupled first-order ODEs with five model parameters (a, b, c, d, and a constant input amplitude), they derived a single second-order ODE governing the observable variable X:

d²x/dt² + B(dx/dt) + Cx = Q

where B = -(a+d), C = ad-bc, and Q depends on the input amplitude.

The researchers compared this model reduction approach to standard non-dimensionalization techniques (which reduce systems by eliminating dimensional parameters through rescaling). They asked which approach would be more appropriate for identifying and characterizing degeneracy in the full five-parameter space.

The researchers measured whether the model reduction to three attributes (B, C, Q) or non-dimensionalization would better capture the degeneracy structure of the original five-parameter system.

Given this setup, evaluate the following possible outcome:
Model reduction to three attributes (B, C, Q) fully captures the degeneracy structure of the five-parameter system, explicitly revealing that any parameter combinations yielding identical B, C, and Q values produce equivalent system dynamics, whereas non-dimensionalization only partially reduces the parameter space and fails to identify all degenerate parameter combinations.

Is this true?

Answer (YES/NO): NO